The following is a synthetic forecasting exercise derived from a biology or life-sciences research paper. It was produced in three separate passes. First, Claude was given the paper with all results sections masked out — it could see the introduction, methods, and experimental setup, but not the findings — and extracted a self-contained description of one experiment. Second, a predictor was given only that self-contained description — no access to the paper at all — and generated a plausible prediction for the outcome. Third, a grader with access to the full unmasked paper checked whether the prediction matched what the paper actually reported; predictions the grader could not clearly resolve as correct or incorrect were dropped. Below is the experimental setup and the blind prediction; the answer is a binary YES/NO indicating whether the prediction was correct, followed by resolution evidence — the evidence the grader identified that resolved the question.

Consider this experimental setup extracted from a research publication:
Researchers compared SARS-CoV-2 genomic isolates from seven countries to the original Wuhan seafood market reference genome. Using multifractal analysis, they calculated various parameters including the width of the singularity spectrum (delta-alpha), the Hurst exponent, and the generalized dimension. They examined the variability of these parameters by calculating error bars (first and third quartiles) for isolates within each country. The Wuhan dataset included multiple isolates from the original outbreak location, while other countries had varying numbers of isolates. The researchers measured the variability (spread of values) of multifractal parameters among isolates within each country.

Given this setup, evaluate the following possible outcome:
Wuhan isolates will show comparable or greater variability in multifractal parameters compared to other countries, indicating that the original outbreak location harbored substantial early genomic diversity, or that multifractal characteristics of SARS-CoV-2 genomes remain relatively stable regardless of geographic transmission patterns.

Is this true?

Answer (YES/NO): YES